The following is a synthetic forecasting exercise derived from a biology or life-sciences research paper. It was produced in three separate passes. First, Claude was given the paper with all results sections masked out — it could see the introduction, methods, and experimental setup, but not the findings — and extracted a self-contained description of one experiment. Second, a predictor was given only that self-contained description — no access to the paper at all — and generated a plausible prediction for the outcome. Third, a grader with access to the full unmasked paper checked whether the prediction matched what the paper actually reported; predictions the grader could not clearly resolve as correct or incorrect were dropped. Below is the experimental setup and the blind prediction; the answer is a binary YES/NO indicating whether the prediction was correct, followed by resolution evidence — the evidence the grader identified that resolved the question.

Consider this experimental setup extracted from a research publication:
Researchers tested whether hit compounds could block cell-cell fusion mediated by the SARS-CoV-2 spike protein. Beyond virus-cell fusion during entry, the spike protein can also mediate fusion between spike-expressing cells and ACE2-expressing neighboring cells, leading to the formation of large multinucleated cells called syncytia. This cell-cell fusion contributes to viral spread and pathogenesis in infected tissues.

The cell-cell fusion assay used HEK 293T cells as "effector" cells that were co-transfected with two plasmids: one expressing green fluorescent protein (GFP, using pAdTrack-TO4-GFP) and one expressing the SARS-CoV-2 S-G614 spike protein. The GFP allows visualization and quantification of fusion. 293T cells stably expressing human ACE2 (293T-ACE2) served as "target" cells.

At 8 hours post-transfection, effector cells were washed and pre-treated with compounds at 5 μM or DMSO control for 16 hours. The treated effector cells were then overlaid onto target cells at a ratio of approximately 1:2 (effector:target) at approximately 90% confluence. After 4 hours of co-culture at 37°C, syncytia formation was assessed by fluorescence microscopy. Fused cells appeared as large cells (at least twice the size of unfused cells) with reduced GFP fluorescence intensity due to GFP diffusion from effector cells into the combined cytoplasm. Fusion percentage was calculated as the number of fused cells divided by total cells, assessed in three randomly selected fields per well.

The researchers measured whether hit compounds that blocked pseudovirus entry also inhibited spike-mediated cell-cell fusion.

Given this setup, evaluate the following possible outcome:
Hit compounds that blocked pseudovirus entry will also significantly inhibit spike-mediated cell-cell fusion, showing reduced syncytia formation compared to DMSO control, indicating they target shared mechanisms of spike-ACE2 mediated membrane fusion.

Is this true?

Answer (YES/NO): YES